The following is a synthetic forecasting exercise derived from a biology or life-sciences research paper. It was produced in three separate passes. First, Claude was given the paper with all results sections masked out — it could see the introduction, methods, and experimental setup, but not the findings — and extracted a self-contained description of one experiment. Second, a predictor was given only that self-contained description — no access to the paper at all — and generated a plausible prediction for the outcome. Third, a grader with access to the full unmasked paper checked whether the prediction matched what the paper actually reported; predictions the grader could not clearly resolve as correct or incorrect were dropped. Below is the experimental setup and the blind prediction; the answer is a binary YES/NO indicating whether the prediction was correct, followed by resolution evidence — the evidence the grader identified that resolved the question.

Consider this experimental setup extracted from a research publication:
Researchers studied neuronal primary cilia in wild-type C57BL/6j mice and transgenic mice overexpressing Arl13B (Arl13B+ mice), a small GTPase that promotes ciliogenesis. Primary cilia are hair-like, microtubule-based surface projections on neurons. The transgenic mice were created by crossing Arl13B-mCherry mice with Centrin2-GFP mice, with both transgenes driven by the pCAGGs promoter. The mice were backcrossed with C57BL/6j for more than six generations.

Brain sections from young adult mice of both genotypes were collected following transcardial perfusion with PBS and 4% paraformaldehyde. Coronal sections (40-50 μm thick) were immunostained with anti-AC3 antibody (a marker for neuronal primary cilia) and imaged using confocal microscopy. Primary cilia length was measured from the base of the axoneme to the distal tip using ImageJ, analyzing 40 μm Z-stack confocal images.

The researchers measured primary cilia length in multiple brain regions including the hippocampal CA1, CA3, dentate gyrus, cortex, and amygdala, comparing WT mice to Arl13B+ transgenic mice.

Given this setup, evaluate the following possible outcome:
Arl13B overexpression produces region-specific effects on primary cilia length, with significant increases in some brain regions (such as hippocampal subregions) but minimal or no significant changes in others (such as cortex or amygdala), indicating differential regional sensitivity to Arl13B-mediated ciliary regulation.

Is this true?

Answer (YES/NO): YES